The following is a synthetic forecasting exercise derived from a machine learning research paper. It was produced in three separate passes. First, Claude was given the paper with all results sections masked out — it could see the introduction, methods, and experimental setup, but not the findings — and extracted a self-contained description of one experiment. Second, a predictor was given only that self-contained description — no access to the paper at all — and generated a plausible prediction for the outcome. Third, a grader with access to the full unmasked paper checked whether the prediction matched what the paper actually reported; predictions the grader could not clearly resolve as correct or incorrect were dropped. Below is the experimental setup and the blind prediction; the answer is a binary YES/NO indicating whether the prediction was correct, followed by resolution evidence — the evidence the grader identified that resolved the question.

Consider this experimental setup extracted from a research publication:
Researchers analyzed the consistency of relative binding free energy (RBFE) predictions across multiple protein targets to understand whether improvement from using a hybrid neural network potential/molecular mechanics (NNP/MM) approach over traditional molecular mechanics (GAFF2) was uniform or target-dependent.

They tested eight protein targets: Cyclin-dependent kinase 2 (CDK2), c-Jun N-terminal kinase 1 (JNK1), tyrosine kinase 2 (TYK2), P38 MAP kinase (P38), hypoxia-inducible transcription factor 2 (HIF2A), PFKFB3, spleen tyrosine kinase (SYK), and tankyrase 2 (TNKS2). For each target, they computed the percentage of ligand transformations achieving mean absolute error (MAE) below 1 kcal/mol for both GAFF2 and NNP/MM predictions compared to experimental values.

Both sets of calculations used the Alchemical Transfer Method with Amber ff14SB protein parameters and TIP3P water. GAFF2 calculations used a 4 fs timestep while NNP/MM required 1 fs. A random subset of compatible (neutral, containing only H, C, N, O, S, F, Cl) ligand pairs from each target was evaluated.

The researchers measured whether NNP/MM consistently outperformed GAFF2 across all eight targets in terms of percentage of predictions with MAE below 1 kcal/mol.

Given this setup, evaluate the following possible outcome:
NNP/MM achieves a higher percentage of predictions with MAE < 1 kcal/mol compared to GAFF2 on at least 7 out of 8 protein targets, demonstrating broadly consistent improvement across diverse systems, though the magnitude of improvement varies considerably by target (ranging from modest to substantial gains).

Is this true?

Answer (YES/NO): YES